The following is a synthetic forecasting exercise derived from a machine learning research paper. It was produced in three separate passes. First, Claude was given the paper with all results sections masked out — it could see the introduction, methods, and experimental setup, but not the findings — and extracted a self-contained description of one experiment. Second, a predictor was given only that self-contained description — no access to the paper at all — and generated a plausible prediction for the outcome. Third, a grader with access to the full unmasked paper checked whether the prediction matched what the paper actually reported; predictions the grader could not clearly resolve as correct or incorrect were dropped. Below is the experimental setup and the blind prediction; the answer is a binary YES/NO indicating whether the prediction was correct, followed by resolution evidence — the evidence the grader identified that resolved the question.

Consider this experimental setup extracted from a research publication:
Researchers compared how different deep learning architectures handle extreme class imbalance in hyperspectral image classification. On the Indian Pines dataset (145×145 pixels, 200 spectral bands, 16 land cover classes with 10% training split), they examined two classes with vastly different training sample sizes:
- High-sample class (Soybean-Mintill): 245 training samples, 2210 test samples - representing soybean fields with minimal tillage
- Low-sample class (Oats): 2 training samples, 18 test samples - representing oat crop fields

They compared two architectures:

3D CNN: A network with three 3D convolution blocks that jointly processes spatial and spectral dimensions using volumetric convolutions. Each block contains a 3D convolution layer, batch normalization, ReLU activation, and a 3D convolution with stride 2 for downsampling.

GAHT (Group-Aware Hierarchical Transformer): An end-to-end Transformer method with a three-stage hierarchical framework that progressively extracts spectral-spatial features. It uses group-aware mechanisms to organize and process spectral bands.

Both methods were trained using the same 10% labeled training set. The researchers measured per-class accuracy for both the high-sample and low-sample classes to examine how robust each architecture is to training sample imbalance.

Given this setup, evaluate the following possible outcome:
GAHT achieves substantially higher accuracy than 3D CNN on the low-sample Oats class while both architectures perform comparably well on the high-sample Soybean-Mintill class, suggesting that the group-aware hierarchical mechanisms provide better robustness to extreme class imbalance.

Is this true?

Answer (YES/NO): NO